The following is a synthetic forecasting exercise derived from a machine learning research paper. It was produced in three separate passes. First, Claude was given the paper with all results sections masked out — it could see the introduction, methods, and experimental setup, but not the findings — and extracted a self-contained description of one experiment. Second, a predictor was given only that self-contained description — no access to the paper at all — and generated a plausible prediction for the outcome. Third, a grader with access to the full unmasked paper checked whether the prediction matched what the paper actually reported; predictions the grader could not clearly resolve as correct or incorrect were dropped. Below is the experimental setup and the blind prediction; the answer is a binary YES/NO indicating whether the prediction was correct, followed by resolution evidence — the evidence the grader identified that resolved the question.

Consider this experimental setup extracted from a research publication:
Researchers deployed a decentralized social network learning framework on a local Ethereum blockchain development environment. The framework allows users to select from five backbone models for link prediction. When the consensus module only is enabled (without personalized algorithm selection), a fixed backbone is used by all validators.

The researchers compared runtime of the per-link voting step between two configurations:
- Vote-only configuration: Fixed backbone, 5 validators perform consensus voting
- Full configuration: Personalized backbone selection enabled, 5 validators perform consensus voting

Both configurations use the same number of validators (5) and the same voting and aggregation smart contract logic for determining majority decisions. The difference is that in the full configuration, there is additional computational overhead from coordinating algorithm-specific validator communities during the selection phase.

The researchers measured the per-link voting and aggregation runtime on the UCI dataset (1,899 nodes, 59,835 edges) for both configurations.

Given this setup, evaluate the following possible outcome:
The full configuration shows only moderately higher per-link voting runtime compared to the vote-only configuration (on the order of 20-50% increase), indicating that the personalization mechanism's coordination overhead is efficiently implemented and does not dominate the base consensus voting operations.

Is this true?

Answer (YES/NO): YES